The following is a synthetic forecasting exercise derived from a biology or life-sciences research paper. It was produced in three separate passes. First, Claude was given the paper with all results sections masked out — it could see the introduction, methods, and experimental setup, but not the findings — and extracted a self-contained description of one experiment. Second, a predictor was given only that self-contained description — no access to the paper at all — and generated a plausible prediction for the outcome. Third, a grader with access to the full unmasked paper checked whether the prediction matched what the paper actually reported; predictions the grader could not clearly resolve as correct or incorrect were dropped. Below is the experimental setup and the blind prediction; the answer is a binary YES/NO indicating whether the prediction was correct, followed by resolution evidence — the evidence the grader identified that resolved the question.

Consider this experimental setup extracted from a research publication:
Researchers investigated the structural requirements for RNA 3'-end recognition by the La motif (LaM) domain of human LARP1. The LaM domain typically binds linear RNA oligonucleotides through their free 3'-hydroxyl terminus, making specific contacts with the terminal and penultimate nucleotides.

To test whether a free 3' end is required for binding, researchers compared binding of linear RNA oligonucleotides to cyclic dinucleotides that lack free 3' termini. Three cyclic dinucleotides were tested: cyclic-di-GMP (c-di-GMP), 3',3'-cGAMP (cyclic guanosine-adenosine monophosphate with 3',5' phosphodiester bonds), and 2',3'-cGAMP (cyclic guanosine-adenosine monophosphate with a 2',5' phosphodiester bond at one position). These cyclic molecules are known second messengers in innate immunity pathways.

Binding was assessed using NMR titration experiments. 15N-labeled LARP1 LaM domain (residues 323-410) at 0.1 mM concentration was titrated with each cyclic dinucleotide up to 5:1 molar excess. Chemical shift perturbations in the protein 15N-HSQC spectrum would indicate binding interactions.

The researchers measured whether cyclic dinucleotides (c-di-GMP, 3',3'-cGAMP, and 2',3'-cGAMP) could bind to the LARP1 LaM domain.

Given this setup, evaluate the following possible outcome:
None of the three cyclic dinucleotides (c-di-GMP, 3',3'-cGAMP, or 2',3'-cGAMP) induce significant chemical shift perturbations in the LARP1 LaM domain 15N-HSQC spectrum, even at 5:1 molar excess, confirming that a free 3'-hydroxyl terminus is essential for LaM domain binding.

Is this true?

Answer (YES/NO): NO